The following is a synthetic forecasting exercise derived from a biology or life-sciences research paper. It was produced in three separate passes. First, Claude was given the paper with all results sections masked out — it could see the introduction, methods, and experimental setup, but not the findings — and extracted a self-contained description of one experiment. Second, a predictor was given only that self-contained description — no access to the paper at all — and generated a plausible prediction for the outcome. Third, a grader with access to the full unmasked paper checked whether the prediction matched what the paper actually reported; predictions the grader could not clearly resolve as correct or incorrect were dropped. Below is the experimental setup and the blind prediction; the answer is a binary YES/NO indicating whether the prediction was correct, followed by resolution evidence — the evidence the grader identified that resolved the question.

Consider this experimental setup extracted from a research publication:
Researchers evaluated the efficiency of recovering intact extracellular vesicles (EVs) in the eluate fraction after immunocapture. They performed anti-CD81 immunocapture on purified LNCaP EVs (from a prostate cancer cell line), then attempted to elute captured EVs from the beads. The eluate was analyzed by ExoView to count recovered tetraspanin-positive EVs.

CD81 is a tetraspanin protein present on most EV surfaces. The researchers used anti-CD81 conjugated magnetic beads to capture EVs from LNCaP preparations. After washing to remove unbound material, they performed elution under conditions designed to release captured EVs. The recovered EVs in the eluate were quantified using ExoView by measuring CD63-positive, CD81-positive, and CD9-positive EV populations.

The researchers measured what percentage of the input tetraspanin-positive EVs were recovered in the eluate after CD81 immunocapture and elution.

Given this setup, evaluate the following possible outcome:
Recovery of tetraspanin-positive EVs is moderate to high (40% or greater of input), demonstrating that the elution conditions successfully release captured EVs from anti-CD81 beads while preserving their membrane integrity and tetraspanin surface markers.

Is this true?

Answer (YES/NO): NO